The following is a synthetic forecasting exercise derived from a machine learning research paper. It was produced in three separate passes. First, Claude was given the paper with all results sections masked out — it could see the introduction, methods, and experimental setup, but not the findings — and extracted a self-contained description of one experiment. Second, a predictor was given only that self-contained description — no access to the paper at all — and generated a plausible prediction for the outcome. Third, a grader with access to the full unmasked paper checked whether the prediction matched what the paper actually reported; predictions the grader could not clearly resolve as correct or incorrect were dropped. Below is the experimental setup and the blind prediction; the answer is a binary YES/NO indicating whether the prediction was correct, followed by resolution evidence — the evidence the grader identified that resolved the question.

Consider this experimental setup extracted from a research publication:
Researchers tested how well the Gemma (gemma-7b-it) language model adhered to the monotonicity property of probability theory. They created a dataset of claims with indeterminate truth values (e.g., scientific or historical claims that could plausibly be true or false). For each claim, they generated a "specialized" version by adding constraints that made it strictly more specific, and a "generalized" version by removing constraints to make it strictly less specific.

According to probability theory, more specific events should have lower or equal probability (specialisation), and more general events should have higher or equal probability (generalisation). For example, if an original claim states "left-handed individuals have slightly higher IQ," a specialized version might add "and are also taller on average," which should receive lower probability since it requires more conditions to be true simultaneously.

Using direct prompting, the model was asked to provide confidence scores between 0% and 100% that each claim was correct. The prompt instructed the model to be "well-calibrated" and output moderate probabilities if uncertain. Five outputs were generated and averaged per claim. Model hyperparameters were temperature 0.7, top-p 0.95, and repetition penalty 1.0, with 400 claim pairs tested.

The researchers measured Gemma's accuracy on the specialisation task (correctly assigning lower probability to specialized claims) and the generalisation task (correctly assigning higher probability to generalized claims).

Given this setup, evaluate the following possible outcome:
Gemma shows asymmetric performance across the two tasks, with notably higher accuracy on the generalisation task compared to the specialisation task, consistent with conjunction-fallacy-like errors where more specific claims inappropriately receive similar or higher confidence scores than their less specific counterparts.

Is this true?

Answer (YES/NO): NO